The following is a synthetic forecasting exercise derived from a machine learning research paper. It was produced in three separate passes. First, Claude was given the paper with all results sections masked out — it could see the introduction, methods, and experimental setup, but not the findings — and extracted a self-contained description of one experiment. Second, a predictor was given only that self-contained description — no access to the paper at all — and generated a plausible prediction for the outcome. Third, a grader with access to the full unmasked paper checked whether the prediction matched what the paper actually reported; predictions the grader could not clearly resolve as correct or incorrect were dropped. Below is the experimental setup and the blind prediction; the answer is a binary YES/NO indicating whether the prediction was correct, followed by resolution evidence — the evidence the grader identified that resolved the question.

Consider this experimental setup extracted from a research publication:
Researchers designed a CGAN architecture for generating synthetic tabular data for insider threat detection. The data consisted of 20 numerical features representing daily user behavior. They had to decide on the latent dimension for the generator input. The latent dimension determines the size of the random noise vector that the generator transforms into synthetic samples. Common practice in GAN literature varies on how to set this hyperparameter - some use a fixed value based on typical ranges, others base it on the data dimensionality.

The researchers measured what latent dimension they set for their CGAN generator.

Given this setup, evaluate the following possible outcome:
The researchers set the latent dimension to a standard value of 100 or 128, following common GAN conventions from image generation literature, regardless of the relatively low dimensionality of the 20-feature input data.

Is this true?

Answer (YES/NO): NO